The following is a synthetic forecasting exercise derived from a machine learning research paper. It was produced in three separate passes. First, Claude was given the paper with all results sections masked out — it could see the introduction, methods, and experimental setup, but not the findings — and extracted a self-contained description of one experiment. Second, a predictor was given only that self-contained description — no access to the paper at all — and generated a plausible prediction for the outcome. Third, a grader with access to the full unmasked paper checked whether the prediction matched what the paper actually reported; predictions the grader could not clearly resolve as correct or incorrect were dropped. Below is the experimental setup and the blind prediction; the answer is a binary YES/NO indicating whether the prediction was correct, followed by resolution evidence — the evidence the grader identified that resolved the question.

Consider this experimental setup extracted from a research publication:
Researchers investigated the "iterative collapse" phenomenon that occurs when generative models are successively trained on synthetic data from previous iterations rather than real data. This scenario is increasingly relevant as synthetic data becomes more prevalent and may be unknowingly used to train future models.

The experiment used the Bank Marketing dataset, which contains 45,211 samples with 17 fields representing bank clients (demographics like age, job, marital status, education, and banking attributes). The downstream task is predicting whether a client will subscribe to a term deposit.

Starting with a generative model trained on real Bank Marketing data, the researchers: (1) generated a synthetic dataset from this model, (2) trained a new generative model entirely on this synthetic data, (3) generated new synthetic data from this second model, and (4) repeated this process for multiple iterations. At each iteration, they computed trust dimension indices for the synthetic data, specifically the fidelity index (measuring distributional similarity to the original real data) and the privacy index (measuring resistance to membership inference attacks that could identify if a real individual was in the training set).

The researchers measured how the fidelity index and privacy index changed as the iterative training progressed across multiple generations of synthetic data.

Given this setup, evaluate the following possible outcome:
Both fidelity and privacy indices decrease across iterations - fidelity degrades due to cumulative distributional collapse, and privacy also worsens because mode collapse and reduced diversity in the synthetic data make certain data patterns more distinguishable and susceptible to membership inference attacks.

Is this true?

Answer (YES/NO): NO